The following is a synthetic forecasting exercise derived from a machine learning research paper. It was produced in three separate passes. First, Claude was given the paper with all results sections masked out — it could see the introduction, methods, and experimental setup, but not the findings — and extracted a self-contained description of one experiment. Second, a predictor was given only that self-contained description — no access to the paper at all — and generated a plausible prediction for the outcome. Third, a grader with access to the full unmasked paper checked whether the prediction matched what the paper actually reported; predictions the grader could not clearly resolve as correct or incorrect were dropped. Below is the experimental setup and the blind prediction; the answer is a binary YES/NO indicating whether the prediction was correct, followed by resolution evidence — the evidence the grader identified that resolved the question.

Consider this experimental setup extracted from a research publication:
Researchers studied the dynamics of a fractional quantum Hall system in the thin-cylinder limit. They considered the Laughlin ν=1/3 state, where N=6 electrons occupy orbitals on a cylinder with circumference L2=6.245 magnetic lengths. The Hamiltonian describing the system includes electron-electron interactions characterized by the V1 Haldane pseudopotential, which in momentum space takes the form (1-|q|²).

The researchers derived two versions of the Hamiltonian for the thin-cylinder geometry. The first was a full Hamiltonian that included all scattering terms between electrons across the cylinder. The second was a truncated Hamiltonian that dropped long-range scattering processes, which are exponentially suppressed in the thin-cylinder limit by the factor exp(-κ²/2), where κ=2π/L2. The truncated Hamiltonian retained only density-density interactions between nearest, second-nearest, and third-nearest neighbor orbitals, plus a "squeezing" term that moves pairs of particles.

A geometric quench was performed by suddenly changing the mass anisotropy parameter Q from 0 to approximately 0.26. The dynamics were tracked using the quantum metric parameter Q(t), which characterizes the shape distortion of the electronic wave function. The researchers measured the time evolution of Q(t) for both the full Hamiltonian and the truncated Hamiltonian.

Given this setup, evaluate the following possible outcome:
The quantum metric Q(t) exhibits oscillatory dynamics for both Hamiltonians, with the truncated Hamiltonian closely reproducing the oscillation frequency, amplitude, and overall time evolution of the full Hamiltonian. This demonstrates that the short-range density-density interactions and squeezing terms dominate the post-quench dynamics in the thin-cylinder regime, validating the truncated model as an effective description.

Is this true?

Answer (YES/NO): YES